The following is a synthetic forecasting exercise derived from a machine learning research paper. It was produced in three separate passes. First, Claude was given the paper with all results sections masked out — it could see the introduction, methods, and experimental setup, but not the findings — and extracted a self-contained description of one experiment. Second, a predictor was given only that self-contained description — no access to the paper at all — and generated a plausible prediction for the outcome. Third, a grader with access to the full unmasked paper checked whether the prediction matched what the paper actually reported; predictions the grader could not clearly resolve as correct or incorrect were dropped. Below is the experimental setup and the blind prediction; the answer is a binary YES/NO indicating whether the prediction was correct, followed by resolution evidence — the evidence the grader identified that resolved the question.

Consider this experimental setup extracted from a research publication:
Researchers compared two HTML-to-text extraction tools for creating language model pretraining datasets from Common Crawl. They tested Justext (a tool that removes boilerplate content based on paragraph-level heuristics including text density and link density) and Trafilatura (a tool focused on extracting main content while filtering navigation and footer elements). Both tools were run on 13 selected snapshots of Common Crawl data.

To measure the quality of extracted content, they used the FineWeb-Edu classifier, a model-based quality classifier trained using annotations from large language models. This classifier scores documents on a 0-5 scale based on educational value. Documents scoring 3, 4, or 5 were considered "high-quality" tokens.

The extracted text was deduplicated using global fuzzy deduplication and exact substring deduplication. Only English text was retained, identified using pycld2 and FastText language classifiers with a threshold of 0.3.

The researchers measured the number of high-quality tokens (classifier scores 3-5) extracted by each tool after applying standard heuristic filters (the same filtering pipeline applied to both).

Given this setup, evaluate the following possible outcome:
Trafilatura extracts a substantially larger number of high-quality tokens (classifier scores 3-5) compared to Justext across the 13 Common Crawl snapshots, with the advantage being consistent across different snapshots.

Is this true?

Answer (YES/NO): NO